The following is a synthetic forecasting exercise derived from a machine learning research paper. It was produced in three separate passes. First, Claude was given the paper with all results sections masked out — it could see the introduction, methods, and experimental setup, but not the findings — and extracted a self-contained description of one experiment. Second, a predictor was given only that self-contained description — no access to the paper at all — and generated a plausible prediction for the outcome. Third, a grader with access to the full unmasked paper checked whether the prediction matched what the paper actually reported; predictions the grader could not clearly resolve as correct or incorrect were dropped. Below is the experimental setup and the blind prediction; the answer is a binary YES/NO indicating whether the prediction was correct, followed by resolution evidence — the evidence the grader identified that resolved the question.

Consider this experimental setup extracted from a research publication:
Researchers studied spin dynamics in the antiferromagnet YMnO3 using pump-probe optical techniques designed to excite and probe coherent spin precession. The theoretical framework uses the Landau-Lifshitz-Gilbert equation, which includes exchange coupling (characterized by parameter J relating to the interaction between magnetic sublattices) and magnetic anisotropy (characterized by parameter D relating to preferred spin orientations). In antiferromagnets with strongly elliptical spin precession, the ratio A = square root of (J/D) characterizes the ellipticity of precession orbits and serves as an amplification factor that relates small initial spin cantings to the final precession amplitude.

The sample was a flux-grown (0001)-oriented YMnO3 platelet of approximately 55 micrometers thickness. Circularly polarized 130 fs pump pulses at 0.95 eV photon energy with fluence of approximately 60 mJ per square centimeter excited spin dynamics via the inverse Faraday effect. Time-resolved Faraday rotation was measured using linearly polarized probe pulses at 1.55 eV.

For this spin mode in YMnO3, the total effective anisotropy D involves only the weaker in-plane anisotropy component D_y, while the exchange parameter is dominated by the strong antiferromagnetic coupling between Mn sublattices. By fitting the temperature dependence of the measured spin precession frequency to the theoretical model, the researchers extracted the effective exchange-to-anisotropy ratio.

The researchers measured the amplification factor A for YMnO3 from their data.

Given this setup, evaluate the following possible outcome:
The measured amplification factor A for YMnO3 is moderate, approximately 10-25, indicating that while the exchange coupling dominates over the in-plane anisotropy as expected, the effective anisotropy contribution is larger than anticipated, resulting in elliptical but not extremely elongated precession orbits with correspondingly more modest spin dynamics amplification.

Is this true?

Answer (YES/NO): NO